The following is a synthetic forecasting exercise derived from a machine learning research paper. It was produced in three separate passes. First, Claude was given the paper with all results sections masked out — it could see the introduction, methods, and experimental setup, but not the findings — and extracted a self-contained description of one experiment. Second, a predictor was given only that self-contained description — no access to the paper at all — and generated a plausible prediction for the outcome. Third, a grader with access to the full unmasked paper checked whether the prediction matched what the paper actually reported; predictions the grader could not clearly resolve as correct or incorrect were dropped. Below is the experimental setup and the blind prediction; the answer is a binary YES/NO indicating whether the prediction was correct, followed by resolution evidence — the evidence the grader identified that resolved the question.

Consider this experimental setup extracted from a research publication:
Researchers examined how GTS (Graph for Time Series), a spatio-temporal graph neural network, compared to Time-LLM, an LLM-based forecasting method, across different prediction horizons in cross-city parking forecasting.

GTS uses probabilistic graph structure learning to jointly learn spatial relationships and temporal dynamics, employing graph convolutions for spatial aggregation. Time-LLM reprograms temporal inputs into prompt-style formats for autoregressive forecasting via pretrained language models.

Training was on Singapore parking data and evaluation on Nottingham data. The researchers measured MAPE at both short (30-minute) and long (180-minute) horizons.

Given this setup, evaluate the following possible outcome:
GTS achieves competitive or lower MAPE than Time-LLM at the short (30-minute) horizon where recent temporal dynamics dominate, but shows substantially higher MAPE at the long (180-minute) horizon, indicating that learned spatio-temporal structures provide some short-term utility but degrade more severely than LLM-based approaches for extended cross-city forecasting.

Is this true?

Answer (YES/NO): YES